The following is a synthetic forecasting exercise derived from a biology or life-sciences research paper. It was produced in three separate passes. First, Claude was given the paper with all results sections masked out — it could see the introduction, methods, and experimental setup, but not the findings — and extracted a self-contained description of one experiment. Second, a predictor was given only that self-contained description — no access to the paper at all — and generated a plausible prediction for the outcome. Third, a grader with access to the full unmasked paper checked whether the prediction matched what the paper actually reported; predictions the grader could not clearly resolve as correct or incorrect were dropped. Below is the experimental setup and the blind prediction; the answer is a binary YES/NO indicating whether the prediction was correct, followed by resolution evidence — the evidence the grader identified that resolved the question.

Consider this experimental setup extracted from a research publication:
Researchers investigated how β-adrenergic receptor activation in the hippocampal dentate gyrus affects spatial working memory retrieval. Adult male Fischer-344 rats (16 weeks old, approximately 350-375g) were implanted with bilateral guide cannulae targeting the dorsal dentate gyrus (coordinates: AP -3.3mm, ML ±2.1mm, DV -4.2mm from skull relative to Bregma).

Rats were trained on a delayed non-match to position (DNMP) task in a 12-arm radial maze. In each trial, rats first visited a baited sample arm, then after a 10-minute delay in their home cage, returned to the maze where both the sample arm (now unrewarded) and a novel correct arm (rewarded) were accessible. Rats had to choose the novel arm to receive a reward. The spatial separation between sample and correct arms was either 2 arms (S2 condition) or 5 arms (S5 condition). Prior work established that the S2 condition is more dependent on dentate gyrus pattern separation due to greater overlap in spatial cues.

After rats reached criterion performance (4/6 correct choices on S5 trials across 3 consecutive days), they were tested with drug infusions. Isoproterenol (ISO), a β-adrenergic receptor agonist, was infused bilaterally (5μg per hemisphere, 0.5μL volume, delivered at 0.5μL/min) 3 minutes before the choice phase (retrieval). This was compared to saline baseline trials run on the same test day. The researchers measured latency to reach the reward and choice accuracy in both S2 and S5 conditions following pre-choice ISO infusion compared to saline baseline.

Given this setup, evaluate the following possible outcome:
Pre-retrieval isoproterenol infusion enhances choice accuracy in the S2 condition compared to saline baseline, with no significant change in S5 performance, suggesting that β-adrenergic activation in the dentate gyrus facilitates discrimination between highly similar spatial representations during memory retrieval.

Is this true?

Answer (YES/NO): NO